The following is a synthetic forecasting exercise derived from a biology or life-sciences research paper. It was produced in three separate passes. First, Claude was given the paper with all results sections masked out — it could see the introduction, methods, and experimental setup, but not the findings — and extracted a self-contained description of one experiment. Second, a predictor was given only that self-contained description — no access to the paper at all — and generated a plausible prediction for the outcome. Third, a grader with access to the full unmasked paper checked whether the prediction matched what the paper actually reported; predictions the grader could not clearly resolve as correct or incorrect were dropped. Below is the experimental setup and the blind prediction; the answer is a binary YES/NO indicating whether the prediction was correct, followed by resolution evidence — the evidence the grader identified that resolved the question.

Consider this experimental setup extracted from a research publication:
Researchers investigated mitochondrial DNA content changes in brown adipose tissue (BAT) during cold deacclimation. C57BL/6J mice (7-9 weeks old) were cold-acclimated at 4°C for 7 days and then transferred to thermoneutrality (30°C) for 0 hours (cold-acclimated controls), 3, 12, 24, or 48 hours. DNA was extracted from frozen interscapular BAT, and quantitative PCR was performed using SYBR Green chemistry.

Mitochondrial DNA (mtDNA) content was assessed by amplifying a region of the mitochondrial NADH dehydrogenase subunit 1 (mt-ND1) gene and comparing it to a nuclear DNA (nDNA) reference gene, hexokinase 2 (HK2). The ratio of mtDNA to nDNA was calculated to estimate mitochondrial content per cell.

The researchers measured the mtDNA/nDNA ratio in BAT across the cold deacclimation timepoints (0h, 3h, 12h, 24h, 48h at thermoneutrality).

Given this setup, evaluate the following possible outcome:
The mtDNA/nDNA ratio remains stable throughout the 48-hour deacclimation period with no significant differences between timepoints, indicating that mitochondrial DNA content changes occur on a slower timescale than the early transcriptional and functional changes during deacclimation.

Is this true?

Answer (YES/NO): NO